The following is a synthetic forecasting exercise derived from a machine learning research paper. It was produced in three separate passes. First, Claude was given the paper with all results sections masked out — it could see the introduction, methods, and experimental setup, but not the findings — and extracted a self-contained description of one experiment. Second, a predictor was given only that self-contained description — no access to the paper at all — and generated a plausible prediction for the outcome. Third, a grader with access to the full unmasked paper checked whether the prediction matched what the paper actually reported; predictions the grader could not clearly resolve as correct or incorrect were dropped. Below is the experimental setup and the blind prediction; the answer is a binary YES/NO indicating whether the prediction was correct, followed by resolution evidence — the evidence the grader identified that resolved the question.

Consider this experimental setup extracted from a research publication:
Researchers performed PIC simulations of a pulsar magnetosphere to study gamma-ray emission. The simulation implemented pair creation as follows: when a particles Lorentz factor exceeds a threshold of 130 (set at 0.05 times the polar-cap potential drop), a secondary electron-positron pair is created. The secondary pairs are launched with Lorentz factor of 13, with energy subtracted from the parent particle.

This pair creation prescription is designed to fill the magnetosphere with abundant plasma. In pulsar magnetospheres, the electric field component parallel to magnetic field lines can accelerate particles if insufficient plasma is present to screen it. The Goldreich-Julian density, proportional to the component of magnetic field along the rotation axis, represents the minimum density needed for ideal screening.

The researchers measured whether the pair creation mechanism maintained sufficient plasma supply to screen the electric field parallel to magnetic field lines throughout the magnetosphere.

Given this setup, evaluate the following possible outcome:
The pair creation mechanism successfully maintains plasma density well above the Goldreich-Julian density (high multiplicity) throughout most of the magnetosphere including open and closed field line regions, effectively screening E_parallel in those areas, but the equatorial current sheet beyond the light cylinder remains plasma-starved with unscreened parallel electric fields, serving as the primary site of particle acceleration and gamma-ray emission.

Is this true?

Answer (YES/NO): NO